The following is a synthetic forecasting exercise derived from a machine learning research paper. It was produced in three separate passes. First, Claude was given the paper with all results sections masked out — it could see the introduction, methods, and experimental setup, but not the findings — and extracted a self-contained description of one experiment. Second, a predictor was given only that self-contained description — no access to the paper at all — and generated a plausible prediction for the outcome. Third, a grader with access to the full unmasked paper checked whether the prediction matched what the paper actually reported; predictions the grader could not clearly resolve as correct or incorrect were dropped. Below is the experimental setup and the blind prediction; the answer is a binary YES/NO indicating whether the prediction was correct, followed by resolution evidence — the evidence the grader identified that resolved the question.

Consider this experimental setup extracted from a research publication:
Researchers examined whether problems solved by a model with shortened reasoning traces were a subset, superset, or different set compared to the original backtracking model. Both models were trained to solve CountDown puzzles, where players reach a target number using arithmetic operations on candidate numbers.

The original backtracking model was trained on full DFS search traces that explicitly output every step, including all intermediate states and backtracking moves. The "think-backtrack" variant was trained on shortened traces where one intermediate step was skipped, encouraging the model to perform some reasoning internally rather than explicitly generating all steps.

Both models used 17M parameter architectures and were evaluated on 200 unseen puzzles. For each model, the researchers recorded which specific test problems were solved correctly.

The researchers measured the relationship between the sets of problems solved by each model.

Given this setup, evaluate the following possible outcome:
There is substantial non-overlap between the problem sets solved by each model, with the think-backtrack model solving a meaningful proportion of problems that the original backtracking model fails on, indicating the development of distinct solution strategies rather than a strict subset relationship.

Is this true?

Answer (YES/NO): YES